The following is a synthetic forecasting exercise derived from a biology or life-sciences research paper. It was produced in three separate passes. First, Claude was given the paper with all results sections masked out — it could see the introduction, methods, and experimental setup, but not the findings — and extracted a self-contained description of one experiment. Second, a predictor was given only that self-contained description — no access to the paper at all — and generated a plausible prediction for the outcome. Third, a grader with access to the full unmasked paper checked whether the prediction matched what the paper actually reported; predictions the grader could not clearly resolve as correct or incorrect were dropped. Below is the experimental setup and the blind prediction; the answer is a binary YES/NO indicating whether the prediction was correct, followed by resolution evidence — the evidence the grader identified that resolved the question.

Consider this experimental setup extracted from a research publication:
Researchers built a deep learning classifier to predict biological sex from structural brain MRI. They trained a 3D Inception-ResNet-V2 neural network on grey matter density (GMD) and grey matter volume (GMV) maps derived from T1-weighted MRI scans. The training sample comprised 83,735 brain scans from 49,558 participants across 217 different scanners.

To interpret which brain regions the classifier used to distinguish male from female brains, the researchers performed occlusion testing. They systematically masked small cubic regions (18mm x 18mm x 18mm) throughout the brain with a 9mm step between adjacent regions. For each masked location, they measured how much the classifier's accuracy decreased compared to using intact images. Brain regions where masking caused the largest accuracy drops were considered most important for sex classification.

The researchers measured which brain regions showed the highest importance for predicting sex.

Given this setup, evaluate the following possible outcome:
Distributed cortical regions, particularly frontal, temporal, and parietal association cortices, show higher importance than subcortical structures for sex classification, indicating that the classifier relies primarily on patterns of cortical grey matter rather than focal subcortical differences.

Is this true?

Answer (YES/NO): NO